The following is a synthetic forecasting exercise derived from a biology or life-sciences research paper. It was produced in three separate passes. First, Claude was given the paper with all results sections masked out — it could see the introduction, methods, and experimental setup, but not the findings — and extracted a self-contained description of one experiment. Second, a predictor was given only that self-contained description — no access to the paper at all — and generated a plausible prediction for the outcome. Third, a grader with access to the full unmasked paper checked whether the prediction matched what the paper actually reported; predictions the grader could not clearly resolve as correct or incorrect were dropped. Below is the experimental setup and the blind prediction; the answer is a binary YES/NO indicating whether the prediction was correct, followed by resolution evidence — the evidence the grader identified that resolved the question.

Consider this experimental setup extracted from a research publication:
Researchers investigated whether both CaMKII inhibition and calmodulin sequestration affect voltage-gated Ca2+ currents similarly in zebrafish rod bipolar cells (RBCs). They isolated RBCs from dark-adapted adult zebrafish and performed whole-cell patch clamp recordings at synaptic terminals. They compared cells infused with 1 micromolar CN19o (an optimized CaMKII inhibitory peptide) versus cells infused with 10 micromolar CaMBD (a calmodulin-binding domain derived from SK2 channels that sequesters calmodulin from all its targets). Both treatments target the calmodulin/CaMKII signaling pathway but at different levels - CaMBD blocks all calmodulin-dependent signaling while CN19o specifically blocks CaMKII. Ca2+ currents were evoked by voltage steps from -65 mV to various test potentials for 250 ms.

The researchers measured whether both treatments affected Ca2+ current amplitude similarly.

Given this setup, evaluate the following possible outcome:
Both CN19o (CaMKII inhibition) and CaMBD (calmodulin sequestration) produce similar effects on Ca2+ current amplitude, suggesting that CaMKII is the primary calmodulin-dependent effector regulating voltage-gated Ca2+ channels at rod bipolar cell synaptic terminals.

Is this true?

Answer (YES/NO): NO